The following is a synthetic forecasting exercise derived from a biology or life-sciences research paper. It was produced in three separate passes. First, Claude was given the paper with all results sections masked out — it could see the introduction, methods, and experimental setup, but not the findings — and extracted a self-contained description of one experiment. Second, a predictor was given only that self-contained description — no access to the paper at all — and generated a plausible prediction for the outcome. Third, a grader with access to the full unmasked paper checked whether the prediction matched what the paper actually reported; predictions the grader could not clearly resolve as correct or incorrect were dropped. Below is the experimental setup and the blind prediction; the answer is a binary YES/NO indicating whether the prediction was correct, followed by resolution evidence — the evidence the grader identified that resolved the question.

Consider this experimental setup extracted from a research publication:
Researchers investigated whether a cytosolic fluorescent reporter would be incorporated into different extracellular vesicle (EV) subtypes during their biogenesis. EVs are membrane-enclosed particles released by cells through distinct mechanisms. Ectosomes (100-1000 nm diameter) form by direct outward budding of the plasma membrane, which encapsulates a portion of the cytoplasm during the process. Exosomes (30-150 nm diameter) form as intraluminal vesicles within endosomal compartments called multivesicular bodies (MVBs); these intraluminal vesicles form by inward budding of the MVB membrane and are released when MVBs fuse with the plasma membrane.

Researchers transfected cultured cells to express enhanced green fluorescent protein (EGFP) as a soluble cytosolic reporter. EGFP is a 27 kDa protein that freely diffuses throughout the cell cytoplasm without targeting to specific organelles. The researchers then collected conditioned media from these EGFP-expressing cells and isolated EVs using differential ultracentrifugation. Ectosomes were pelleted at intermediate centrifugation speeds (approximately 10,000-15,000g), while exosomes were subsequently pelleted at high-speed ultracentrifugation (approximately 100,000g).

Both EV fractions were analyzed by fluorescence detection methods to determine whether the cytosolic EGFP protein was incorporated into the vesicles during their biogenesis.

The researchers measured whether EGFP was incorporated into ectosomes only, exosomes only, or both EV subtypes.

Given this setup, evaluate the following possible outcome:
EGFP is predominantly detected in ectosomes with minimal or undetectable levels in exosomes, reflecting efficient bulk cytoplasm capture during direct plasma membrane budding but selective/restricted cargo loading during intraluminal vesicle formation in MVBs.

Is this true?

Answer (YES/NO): NO